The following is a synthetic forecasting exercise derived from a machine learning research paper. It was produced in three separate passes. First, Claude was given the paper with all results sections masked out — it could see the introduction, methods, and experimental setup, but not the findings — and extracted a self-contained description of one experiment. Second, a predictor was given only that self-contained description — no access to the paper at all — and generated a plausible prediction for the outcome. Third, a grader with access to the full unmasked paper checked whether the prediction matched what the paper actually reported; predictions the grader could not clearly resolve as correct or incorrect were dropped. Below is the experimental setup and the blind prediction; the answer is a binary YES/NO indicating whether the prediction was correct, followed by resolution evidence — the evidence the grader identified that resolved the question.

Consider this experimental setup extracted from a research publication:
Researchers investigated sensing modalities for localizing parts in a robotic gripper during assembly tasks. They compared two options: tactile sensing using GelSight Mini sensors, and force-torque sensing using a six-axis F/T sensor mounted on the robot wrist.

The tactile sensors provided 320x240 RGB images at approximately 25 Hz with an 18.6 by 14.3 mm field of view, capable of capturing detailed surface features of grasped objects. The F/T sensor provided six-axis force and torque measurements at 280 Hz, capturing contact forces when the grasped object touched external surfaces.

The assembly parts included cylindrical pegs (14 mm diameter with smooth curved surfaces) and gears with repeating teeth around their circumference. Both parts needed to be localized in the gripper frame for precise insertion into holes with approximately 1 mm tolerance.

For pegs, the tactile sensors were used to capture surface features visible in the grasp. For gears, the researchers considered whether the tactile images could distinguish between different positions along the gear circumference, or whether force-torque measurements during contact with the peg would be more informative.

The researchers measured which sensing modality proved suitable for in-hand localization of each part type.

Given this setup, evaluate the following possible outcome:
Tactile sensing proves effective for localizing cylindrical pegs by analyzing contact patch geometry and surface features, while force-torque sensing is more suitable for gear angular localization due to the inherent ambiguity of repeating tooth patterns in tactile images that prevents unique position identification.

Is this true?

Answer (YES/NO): YES